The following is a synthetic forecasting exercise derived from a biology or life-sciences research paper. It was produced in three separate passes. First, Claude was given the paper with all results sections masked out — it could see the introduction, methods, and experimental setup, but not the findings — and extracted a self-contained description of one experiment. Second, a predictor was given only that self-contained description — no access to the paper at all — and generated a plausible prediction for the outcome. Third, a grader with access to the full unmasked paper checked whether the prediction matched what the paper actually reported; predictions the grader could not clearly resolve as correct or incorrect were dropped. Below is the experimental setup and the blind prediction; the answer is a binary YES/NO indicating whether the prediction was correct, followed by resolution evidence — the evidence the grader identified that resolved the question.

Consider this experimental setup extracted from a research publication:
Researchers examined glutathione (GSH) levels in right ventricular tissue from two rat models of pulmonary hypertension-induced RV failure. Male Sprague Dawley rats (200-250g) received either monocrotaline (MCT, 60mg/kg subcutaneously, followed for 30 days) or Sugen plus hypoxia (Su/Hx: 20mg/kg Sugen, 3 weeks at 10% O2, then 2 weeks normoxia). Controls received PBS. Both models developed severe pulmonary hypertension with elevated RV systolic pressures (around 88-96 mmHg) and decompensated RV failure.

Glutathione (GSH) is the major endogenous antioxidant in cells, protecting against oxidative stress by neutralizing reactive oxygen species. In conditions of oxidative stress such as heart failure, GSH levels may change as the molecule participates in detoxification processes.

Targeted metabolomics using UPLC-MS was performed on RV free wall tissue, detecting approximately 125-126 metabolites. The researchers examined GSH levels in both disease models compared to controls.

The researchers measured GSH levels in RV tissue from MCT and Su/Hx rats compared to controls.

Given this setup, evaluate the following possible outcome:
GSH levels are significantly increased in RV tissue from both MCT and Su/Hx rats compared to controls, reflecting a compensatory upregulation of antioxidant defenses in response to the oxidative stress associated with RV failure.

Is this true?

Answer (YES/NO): YES